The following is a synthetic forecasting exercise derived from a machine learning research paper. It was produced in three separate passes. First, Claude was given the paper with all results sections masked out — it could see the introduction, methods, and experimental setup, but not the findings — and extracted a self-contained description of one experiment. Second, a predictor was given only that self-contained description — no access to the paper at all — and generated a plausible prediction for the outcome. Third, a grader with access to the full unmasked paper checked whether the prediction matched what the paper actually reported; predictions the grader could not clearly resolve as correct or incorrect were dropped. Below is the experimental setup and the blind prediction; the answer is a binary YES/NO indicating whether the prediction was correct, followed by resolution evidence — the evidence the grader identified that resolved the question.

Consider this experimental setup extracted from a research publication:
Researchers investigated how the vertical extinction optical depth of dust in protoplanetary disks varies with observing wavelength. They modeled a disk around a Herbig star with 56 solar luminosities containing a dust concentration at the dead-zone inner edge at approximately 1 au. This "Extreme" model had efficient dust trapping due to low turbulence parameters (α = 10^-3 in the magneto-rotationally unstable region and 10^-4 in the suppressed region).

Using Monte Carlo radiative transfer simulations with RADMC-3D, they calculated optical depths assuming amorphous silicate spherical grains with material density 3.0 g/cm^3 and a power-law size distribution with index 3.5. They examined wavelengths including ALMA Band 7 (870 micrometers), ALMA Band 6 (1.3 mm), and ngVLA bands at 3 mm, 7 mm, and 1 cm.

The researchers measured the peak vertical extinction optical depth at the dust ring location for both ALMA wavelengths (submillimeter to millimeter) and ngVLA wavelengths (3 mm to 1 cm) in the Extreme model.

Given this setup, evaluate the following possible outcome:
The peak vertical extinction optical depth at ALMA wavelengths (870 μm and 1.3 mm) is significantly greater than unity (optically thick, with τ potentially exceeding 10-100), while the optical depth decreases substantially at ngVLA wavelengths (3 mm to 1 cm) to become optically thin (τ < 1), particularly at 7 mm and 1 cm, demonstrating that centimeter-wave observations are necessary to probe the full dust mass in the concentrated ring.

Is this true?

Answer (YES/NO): NO